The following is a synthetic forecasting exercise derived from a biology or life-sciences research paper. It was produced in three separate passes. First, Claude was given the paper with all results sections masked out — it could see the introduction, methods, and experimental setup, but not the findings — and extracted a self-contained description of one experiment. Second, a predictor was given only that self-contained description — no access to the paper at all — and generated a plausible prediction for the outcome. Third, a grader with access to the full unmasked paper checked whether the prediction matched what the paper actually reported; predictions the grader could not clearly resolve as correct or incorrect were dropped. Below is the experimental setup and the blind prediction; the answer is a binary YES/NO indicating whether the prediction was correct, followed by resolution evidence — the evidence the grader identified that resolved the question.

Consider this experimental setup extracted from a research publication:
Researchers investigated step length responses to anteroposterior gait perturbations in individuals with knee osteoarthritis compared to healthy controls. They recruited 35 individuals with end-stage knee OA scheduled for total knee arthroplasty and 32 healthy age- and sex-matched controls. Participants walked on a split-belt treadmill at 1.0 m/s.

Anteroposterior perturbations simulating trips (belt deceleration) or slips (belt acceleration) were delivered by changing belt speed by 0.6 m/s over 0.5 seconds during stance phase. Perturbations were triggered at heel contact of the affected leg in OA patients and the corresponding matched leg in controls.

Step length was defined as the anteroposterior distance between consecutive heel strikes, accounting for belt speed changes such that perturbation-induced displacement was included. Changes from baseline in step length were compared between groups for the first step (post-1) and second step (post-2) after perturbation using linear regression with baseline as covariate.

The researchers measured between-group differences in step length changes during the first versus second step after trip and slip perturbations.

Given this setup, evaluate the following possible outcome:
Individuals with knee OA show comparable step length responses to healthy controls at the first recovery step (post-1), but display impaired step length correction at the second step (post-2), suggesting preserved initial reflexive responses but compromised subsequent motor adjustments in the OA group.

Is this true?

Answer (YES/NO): YES